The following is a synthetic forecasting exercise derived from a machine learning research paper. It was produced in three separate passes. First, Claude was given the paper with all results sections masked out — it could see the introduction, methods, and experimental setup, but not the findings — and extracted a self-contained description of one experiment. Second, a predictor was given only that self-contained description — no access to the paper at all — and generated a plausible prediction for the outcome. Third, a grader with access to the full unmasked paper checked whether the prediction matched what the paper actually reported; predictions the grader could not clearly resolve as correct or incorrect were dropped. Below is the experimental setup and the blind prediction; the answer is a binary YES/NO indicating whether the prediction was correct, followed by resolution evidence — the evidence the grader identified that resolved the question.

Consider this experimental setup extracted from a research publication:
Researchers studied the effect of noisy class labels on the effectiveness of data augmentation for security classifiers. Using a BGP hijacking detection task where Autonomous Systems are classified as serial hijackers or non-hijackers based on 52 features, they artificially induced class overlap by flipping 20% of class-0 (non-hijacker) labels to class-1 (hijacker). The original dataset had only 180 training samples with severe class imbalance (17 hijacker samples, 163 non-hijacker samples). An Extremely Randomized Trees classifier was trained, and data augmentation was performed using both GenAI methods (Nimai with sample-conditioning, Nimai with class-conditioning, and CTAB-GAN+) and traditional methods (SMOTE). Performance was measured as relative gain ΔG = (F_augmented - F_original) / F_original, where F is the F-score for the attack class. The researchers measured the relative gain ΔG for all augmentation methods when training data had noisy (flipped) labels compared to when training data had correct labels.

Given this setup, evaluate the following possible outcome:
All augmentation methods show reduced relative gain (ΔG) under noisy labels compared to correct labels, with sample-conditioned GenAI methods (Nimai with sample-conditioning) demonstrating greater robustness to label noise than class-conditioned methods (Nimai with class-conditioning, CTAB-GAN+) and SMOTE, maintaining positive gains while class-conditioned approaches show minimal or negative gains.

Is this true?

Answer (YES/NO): NO